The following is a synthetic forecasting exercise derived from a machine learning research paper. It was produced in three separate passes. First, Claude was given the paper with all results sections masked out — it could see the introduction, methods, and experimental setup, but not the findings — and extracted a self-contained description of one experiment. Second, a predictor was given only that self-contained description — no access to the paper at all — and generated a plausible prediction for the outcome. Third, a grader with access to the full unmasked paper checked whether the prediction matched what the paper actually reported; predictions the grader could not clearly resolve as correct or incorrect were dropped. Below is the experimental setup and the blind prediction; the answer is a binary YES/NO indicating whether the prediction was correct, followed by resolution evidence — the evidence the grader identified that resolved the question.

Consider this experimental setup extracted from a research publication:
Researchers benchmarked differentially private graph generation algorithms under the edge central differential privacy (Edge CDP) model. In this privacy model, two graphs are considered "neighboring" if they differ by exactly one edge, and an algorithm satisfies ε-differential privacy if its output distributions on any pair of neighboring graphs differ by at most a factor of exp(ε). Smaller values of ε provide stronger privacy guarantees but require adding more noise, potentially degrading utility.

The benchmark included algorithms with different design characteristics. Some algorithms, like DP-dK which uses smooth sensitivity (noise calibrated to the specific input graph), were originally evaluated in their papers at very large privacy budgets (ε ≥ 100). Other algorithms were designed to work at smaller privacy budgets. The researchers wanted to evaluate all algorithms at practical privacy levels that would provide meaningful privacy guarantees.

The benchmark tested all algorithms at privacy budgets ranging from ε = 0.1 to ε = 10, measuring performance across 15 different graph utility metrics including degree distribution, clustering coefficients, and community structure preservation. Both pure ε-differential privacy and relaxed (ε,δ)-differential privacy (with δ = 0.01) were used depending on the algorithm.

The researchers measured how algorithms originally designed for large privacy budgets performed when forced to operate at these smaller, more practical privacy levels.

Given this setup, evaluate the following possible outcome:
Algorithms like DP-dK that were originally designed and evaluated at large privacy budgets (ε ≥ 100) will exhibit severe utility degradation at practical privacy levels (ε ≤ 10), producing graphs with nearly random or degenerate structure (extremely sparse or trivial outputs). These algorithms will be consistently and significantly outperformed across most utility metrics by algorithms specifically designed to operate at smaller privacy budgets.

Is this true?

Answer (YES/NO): NO